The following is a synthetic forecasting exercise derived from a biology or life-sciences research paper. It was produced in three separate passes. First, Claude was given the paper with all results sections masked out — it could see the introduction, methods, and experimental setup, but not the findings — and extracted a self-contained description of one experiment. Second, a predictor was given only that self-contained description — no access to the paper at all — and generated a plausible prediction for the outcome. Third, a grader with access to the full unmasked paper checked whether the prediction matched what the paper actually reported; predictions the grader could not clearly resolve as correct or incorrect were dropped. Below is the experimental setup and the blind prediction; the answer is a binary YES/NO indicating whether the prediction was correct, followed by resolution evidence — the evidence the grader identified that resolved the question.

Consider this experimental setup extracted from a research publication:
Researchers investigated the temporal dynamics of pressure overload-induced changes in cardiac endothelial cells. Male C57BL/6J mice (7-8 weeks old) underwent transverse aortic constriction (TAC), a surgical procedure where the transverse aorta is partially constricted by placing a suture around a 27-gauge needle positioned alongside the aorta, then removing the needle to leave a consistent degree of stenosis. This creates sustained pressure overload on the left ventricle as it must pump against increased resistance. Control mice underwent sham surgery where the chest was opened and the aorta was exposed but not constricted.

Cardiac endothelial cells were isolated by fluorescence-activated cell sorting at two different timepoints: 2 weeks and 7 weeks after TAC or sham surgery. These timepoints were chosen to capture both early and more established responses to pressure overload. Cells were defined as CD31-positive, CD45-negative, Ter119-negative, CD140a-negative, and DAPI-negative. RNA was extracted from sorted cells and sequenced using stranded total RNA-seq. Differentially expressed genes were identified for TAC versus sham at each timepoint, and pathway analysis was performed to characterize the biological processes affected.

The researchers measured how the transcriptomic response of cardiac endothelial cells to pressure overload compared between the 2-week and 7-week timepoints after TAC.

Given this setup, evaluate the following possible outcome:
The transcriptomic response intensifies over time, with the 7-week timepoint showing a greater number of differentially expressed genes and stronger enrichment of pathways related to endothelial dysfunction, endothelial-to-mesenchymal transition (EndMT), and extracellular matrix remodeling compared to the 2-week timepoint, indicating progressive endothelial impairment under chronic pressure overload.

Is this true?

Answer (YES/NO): NO